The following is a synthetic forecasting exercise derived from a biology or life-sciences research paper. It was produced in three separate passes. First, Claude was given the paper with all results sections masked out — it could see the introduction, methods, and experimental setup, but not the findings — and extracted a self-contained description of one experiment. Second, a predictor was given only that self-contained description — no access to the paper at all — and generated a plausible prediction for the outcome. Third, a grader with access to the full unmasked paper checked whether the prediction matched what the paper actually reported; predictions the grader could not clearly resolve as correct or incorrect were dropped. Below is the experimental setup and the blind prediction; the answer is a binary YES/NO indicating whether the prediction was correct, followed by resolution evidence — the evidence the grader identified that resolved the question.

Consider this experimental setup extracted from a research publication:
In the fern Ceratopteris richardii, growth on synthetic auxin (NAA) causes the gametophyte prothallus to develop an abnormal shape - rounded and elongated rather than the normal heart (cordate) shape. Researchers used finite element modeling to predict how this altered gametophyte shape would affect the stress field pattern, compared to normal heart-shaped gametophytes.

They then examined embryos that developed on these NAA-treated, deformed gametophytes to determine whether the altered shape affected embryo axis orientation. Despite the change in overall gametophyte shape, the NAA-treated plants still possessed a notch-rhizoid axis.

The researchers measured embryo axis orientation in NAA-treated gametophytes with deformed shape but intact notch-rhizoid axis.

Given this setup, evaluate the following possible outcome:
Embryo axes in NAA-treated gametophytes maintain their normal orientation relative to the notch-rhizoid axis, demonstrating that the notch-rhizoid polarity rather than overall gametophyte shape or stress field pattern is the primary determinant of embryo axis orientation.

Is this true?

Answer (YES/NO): NO